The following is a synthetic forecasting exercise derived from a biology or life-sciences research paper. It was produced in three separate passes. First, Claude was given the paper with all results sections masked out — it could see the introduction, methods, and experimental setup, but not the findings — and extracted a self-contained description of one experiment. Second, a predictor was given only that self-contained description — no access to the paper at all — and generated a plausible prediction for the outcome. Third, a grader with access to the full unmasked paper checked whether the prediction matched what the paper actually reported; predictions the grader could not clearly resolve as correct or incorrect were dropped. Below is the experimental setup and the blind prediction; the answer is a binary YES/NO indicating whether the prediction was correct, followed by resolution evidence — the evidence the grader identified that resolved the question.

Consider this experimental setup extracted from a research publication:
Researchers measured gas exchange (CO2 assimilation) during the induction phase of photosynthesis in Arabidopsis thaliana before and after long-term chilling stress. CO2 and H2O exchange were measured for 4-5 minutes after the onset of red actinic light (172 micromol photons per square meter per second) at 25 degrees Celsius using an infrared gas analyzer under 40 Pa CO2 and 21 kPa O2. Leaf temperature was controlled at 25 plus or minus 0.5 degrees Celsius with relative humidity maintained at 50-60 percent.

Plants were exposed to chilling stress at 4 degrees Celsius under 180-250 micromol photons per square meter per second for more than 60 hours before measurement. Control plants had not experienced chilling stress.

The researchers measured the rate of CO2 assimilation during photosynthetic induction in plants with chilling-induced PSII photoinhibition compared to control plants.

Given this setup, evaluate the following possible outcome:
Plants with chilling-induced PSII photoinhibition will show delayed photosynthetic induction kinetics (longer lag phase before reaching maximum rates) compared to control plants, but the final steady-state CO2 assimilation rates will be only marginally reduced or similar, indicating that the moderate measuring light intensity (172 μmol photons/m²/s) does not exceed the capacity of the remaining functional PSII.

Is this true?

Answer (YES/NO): NO